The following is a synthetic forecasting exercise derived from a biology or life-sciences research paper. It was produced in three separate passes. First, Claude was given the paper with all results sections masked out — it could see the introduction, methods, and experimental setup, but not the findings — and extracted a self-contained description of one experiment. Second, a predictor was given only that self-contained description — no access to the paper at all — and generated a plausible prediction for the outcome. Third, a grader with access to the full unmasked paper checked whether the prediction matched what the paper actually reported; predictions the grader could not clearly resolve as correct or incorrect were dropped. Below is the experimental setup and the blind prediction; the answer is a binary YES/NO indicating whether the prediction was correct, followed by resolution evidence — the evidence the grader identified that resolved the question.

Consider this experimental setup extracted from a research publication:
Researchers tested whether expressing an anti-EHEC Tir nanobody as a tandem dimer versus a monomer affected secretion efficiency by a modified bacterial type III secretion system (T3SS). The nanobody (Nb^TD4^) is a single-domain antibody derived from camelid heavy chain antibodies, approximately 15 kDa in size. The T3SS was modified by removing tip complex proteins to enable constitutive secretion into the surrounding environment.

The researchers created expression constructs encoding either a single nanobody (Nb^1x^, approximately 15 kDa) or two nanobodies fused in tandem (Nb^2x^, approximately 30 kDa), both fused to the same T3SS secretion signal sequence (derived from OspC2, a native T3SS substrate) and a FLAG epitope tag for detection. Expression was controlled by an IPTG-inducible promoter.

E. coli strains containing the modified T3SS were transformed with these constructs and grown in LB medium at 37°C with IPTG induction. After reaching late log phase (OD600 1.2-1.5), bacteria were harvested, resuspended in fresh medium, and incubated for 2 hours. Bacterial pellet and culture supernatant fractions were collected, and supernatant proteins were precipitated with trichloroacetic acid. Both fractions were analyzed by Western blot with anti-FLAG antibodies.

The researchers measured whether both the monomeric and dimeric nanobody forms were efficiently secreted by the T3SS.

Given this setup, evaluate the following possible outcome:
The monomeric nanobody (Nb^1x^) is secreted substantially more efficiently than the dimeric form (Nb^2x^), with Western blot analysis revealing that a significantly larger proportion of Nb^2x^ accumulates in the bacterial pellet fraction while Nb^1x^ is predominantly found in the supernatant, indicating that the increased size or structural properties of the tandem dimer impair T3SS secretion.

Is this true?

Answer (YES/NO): NO